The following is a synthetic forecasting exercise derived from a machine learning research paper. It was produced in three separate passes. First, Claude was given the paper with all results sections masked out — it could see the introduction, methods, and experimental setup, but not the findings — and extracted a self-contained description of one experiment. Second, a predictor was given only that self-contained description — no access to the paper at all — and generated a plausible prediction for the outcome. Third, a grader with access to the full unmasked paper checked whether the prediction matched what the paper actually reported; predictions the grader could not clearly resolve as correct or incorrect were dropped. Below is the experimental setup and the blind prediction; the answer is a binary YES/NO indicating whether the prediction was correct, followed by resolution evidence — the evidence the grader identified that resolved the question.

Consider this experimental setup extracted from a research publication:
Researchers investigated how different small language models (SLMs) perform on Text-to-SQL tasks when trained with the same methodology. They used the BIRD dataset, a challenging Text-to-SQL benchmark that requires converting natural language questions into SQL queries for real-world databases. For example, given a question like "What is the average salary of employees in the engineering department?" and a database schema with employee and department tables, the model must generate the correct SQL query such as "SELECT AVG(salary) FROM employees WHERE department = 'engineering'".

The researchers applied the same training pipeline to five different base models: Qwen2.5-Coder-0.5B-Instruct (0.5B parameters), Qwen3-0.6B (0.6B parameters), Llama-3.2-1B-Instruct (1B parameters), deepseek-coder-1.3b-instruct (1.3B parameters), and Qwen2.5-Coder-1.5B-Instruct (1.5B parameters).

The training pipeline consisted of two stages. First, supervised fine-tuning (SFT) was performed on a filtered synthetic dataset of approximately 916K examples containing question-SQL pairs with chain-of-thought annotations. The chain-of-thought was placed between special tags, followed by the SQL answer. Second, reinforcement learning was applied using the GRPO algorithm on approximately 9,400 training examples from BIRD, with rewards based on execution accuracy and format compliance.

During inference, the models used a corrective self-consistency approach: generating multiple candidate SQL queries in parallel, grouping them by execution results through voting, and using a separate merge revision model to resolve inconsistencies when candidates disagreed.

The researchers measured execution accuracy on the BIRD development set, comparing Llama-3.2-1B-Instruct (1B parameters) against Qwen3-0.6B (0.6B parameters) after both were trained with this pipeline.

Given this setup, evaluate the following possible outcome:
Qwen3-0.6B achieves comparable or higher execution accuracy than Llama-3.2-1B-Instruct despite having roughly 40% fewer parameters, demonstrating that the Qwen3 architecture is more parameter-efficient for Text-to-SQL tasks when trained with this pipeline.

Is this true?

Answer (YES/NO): YES